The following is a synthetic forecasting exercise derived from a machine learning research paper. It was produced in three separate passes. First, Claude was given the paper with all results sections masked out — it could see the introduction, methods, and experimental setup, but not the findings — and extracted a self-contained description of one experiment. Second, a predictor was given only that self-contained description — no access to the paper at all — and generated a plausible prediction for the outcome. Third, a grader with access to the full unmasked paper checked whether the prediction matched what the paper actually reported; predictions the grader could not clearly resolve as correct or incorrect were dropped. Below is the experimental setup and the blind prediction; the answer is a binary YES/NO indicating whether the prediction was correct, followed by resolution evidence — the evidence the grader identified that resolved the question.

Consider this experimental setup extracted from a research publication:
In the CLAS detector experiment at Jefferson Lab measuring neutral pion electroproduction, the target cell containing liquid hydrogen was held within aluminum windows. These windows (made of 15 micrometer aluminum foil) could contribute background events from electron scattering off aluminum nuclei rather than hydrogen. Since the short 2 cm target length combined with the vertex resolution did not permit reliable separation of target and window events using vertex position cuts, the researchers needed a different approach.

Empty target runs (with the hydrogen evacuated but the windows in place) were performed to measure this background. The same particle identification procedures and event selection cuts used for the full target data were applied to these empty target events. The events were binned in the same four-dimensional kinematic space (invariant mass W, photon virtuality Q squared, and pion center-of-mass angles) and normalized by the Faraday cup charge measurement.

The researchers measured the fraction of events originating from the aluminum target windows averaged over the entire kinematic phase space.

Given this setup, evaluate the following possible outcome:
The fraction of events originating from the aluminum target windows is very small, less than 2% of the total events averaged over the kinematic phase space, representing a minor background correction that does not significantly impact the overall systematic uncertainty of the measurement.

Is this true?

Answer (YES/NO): NO